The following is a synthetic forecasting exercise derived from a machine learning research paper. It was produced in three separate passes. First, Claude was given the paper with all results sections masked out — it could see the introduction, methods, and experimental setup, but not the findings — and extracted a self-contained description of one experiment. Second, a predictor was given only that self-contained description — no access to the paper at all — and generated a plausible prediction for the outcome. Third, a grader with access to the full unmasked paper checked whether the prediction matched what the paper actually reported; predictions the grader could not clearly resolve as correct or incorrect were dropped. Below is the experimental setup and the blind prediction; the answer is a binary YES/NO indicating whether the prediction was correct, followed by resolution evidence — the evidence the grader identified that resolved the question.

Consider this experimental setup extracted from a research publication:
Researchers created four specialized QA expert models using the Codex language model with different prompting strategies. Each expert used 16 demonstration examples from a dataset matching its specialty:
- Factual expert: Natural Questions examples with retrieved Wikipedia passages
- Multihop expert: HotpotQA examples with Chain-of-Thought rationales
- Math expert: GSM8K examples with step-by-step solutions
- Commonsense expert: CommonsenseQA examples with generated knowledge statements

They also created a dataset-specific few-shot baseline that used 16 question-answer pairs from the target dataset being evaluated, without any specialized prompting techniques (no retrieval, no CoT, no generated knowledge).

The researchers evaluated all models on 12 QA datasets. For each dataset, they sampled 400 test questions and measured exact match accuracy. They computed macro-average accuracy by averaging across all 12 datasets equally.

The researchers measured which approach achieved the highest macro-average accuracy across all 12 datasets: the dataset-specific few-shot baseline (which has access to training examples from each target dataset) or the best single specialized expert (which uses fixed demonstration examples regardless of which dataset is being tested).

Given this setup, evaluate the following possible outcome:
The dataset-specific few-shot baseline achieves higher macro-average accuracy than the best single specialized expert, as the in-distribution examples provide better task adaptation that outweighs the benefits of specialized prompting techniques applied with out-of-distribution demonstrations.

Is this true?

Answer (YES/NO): NO